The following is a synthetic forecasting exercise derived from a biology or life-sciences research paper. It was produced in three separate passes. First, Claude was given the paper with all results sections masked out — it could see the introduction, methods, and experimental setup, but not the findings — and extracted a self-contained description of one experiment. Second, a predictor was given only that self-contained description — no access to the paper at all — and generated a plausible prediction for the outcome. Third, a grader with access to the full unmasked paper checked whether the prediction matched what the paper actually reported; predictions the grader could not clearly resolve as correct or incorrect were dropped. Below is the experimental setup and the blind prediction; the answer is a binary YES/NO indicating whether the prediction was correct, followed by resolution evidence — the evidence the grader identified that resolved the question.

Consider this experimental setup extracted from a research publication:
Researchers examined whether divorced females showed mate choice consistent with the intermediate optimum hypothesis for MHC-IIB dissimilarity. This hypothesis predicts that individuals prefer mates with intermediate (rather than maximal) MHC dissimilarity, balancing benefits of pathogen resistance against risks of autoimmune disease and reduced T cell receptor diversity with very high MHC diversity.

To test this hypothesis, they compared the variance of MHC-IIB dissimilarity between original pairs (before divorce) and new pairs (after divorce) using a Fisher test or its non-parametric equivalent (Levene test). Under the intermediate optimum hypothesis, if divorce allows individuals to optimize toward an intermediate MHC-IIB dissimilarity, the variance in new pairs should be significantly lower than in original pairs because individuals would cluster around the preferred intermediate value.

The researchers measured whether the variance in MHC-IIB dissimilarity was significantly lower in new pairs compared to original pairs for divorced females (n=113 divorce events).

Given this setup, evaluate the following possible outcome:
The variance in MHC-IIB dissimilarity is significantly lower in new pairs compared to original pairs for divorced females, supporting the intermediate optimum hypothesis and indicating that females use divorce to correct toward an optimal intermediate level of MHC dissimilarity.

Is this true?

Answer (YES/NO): NO